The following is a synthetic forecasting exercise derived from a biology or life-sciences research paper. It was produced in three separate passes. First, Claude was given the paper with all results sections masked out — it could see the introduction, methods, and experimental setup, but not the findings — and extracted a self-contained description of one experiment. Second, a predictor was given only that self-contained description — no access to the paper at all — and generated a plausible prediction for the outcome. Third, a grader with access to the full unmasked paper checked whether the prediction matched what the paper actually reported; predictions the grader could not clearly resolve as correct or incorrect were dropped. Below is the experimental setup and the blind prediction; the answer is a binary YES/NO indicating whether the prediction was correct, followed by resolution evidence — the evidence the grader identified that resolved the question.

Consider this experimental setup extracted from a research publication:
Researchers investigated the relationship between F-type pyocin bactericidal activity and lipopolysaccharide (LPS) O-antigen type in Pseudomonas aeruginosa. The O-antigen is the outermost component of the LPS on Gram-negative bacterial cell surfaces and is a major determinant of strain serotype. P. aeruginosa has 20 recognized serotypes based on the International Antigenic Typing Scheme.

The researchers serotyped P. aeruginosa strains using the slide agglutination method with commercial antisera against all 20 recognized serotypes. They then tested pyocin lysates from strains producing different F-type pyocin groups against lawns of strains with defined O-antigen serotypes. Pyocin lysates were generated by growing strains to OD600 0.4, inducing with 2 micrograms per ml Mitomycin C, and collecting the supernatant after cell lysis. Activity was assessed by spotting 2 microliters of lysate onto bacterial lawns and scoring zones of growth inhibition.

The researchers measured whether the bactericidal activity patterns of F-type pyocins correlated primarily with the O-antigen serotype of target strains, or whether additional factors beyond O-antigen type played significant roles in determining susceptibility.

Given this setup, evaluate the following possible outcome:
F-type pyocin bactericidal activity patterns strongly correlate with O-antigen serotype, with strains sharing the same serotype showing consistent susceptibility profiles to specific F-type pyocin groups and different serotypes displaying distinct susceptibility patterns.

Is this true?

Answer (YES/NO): NO